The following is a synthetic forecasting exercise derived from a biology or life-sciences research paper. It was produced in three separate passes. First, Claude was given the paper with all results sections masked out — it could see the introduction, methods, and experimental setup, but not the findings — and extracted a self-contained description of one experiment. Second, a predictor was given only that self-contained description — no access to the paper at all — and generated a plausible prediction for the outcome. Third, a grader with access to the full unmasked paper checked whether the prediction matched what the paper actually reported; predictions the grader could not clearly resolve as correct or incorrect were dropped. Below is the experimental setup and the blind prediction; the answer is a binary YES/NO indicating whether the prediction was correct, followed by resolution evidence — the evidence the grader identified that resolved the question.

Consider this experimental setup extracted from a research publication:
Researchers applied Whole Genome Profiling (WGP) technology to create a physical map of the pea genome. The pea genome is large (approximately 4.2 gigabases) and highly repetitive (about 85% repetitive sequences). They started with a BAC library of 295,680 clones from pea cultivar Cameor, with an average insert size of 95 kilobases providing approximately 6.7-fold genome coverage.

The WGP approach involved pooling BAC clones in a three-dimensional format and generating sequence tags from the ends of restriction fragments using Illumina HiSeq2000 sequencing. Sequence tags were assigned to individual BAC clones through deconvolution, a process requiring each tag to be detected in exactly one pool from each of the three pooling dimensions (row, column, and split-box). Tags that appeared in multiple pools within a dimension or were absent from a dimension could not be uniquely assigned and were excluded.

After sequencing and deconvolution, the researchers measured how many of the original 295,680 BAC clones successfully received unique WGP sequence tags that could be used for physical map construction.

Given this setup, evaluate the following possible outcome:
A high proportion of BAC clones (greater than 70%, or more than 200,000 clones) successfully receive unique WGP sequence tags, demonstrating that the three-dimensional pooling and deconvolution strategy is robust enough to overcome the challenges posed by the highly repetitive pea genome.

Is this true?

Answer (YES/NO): YES